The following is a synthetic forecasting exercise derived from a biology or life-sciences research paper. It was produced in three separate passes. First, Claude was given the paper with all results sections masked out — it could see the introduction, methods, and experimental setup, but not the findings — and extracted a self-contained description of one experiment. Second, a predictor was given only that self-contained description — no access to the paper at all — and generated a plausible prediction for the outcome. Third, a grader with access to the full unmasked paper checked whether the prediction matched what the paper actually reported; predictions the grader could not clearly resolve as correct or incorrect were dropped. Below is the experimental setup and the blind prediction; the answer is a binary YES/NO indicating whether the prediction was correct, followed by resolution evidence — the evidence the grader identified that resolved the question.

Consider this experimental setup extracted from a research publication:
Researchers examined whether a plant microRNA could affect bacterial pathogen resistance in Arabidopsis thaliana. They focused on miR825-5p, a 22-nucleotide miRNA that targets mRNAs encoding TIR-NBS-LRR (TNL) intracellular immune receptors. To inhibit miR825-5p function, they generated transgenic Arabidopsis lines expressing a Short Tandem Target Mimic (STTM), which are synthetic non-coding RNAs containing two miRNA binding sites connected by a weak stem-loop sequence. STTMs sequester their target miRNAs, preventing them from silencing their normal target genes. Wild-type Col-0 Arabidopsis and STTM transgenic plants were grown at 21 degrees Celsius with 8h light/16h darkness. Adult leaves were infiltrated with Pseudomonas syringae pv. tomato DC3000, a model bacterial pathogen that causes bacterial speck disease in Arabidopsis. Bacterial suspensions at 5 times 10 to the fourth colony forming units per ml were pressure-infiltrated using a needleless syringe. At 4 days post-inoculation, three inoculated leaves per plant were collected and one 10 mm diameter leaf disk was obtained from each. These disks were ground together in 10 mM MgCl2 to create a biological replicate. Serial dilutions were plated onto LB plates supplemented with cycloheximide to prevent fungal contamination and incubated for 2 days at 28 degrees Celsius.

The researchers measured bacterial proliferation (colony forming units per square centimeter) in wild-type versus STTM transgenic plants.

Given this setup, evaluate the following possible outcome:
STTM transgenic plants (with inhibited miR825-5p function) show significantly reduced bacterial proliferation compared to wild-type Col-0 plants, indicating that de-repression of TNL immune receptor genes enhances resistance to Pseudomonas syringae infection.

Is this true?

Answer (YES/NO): YES